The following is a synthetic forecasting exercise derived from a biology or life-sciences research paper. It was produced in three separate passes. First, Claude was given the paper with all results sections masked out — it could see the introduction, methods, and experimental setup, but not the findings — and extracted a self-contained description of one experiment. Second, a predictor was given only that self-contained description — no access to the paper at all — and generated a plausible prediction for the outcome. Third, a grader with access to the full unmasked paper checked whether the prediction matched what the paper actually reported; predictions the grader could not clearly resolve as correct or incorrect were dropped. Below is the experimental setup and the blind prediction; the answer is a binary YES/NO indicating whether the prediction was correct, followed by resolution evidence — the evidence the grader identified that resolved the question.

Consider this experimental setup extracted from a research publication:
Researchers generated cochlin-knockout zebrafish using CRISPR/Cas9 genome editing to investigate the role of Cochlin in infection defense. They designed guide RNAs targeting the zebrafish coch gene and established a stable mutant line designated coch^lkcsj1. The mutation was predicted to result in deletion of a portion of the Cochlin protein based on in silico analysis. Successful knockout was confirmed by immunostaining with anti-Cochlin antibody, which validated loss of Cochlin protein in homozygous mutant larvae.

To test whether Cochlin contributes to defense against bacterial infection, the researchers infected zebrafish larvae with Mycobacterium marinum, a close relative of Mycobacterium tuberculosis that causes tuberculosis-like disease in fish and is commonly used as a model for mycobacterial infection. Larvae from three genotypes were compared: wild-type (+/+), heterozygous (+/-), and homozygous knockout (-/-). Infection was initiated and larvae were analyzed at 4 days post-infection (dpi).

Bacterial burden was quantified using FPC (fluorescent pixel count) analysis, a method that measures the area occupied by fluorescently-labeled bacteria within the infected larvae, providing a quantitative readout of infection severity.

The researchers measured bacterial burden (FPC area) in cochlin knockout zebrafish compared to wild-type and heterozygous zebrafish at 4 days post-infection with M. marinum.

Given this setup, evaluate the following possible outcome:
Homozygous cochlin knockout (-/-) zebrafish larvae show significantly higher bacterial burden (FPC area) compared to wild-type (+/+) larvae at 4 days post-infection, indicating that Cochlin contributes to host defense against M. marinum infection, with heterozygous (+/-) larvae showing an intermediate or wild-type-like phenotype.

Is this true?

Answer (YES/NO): YES